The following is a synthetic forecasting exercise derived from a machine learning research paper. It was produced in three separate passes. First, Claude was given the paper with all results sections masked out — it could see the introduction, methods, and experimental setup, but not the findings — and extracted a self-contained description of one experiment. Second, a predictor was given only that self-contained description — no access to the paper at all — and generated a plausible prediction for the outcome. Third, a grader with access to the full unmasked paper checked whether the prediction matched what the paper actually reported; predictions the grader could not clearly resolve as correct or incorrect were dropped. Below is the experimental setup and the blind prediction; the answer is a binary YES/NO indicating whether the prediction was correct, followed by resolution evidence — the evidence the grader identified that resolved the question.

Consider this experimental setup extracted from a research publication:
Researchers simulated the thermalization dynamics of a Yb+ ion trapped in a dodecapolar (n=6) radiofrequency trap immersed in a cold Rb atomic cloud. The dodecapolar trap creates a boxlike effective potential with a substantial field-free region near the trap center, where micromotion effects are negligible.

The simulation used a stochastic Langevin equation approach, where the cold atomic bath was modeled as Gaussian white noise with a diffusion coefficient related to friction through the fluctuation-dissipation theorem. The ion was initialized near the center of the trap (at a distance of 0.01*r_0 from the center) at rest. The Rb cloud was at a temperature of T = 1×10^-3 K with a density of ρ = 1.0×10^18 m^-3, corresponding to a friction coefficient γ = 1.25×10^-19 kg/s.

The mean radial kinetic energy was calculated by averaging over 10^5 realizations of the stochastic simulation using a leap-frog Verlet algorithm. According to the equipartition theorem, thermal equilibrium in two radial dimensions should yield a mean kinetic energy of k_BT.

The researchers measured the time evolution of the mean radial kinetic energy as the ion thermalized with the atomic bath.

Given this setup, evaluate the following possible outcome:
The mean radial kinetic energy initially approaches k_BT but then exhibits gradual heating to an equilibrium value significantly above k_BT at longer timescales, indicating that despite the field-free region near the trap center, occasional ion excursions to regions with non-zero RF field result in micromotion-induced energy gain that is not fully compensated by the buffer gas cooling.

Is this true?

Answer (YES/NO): NO